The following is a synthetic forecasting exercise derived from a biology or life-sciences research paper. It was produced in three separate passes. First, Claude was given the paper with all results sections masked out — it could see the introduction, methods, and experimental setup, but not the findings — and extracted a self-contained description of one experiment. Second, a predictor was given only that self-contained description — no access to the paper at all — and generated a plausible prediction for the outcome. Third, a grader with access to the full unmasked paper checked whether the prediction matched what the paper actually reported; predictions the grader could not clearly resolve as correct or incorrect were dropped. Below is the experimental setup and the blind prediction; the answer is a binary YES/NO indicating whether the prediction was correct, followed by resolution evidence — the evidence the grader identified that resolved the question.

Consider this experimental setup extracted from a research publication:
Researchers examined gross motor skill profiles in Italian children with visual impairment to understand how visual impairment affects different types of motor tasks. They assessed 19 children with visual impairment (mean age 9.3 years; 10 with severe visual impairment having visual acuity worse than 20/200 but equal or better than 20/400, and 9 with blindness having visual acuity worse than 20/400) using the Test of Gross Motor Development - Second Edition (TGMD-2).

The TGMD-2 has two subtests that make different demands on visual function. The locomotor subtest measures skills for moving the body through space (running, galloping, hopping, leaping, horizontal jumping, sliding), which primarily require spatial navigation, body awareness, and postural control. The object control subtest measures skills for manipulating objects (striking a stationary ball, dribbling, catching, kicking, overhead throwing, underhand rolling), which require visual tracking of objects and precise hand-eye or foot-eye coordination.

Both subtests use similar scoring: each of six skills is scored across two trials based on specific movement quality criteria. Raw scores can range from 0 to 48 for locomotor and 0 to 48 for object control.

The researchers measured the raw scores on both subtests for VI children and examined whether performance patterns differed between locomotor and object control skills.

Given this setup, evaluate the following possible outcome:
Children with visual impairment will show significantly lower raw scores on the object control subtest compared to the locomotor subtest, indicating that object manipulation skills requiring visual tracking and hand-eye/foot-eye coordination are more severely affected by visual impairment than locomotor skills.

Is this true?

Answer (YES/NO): NO